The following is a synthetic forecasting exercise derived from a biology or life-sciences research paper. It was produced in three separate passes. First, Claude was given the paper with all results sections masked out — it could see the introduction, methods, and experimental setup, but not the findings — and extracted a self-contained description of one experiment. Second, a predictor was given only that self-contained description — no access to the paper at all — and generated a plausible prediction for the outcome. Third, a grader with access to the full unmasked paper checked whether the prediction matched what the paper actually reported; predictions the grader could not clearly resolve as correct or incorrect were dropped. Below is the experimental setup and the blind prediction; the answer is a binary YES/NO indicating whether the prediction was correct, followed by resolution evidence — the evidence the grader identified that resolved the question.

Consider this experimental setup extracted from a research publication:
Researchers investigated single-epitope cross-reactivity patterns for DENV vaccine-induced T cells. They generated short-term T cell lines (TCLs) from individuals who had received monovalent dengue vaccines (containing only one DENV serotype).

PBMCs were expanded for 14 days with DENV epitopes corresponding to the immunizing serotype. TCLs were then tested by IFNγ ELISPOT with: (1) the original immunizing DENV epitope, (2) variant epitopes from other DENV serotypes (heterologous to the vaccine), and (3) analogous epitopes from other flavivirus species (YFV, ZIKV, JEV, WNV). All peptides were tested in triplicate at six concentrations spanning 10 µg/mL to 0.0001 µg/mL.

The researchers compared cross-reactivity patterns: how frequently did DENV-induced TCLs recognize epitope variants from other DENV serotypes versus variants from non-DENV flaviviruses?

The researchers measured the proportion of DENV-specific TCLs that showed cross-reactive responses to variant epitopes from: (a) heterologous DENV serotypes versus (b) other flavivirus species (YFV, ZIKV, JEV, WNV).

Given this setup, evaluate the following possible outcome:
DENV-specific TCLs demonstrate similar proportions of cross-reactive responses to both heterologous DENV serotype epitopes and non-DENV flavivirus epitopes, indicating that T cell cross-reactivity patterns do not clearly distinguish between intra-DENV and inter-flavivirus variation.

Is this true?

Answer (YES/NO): NO